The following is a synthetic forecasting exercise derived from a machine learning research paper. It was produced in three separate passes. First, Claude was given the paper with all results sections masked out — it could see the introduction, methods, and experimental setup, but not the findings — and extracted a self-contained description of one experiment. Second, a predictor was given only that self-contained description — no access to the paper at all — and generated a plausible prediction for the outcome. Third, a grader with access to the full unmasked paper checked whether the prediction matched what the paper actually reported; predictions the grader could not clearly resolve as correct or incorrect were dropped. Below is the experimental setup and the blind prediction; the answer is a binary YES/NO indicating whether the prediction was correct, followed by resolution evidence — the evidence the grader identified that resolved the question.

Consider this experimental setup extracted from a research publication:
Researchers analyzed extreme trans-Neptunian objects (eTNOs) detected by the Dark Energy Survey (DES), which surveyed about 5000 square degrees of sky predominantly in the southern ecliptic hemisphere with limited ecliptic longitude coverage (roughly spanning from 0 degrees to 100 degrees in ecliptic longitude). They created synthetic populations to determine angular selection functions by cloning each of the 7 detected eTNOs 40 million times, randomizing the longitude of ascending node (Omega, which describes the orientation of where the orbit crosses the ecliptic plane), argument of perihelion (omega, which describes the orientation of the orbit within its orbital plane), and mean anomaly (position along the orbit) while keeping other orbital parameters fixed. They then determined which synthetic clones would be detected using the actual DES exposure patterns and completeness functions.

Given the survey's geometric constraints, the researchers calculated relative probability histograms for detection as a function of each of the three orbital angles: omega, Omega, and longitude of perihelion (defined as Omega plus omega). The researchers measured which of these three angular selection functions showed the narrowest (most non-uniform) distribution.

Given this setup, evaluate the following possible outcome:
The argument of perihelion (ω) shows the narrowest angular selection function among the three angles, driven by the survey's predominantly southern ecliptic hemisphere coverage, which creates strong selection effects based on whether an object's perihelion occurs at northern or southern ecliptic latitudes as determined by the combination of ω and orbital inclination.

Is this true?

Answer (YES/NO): NO